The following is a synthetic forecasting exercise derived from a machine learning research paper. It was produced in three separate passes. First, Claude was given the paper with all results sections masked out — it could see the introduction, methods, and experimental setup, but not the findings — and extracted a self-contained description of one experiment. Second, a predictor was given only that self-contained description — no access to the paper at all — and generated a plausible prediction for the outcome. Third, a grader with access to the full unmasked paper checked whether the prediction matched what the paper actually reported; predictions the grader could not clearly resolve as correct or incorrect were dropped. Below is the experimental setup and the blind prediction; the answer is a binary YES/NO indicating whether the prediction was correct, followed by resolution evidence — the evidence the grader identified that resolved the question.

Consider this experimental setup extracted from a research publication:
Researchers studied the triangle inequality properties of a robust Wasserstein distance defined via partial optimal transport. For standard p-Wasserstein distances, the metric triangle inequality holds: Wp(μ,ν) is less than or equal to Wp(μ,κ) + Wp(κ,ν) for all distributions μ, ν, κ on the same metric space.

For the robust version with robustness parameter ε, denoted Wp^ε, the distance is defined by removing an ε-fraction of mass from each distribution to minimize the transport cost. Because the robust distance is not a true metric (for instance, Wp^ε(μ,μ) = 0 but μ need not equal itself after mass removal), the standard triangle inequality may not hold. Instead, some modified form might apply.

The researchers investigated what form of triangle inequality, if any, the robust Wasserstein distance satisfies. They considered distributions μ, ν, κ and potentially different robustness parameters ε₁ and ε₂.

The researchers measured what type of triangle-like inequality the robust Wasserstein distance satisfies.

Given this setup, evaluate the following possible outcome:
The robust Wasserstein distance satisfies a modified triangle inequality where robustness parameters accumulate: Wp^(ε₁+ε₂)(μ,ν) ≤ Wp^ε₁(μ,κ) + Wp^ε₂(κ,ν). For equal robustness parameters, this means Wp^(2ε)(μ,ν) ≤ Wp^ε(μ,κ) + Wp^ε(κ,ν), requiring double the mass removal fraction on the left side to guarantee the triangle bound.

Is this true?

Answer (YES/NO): YES